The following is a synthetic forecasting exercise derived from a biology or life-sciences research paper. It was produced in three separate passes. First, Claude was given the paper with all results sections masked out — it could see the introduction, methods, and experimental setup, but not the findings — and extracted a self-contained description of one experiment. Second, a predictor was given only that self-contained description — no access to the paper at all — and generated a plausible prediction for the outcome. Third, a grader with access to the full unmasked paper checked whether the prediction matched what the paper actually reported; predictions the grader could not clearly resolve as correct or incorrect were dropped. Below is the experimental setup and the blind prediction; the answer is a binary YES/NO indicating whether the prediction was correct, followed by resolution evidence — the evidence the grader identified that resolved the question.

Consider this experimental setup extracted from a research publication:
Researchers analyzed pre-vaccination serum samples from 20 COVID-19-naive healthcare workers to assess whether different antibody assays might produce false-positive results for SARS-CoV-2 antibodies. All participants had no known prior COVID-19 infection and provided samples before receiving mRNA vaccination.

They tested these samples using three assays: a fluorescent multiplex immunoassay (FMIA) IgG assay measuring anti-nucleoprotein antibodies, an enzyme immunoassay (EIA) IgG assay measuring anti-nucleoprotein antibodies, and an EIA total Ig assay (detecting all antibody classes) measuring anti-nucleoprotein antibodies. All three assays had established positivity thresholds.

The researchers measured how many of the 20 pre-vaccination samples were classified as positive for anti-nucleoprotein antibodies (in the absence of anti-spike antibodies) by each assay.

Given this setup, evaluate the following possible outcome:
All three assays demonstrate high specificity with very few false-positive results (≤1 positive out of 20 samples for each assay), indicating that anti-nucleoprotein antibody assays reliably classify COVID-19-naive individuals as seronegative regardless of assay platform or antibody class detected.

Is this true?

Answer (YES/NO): NO